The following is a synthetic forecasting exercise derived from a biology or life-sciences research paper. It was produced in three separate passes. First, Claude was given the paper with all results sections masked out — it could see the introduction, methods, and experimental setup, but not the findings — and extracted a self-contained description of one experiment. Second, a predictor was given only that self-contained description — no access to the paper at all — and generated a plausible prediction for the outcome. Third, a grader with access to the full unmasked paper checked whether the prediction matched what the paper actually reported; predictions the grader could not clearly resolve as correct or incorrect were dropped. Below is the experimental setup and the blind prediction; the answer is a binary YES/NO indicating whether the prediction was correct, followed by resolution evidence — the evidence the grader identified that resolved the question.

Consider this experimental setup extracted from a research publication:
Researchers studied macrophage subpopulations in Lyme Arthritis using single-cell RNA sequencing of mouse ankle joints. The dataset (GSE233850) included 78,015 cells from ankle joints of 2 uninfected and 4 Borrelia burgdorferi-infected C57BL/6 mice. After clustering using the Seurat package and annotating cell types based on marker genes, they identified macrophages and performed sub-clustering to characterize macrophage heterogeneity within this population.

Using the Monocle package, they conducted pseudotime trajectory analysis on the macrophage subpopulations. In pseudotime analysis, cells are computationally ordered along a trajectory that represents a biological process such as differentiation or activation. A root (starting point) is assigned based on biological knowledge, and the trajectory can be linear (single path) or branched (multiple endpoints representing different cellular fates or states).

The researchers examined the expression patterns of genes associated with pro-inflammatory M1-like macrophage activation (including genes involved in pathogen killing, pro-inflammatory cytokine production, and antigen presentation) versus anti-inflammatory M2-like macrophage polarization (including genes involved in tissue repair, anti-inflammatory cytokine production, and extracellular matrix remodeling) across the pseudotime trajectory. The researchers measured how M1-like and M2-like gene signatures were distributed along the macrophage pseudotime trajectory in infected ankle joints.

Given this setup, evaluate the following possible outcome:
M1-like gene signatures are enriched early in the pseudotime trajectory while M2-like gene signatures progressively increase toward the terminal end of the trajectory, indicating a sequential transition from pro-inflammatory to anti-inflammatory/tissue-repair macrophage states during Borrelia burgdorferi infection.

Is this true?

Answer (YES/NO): NO